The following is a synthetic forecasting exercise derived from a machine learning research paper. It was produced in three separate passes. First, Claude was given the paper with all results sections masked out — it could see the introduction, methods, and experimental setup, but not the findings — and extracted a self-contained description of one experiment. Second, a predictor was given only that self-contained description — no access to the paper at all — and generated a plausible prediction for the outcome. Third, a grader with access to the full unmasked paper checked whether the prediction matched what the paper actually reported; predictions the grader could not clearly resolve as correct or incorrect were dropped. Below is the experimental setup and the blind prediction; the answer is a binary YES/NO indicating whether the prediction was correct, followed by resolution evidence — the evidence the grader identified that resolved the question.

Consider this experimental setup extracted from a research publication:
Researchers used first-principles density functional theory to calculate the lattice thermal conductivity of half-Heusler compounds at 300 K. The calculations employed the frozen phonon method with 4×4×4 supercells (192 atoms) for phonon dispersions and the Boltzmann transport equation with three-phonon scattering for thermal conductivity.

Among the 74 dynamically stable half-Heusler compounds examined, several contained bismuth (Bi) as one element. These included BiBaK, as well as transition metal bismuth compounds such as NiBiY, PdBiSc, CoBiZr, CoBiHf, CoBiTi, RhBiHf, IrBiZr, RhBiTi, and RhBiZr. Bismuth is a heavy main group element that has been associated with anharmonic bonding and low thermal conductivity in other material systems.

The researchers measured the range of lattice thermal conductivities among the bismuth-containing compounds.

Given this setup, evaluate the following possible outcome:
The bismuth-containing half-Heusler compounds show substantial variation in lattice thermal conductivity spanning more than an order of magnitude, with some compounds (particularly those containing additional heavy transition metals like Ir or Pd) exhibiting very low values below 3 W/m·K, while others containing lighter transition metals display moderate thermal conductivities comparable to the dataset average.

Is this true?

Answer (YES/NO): NO